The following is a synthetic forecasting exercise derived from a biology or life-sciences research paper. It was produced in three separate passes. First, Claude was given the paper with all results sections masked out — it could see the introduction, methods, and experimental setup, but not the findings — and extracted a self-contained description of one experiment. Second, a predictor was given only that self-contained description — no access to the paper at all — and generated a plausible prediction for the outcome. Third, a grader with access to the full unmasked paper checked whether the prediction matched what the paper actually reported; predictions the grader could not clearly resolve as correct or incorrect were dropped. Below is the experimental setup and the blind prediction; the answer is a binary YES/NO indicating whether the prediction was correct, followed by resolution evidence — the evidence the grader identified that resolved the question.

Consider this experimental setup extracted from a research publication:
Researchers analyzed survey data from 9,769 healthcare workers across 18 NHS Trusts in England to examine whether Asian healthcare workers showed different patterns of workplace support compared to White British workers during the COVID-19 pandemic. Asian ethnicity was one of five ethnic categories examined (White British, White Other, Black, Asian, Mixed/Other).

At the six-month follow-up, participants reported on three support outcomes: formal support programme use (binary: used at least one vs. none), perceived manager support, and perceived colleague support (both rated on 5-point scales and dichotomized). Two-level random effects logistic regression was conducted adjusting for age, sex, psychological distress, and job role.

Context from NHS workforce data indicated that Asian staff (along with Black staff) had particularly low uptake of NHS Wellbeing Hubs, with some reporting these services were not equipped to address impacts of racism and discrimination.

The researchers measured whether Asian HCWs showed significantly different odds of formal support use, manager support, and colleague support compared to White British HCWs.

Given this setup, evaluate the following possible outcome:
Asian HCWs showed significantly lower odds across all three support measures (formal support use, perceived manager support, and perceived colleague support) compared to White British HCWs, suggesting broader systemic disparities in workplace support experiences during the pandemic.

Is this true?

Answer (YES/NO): NO